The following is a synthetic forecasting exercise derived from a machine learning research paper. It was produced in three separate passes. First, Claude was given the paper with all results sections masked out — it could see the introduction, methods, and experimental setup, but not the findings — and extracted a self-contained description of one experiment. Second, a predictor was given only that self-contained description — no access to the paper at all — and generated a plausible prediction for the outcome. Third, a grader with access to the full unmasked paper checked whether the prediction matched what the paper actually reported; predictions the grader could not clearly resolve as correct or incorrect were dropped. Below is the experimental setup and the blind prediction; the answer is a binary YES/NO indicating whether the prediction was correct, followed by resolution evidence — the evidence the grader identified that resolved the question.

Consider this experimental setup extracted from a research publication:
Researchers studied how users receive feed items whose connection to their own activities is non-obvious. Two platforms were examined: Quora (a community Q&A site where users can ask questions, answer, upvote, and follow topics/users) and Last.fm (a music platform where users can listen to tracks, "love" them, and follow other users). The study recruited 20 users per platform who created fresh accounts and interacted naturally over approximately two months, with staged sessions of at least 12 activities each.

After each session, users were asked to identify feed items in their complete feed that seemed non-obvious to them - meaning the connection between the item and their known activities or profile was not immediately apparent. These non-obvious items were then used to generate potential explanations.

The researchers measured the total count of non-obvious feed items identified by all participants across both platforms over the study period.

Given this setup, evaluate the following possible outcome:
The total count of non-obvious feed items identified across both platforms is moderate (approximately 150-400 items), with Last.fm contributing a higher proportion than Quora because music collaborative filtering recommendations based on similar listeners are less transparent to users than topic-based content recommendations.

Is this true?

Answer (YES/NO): NO